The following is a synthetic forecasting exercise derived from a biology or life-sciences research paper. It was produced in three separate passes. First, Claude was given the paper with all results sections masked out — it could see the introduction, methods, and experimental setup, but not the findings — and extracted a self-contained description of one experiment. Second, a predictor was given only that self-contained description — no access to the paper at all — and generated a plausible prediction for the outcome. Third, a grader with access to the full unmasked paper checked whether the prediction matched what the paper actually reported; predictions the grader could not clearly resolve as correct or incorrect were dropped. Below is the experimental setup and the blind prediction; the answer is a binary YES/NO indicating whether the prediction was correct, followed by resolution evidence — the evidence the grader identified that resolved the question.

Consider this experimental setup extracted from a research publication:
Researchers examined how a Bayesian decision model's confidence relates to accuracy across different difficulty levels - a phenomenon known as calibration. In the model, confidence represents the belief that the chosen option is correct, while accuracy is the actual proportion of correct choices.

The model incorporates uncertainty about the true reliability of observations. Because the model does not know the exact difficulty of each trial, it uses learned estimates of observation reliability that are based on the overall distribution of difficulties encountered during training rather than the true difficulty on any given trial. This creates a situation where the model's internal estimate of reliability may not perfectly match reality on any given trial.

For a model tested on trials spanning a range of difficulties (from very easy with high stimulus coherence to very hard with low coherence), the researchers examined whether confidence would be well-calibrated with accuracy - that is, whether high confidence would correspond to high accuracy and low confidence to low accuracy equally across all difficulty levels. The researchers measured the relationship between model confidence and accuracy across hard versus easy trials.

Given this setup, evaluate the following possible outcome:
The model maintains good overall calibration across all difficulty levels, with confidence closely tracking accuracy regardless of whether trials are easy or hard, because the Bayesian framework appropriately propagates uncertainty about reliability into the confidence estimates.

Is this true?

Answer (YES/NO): NO